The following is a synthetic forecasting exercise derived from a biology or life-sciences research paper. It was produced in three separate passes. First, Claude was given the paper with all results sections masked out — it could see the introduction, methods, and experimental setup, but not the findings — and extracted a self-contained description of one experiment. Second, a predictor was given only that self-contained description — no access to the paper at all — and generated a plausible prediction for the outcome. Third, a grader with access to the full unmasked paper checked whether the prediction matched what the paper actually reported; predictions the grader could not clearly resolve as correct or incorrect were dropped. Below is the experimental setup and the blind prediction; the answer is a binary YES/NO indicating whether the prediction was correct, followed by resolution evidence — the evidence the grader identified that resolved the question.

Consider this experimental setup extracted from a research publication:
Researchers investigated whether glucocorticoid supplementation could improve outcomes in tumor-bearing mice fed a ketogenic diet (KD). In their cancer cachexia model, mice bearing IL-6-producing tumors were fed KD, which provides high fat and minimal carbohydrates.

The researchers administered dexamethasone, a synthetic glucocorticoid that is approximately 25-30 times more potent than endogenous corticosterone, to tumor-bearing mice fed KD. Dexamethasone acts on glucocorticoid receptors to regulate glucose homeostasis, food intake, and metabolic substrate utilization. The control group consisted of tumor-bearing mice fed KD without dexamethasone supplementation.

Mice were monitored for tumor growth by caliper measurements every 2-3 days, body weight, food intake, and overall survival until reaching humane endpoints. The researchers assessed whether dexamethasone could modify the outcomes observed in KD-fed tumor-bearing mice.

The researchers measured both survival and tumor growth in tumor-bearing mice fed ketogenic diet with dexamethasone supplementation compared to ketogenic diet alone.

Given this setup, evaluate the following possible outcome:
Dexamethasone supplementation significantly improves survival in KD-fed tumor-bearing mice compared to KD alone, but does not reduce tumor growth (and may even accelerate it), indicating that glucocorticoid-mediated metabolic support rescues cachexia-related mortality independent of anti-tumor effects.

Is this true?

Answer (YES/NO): YES